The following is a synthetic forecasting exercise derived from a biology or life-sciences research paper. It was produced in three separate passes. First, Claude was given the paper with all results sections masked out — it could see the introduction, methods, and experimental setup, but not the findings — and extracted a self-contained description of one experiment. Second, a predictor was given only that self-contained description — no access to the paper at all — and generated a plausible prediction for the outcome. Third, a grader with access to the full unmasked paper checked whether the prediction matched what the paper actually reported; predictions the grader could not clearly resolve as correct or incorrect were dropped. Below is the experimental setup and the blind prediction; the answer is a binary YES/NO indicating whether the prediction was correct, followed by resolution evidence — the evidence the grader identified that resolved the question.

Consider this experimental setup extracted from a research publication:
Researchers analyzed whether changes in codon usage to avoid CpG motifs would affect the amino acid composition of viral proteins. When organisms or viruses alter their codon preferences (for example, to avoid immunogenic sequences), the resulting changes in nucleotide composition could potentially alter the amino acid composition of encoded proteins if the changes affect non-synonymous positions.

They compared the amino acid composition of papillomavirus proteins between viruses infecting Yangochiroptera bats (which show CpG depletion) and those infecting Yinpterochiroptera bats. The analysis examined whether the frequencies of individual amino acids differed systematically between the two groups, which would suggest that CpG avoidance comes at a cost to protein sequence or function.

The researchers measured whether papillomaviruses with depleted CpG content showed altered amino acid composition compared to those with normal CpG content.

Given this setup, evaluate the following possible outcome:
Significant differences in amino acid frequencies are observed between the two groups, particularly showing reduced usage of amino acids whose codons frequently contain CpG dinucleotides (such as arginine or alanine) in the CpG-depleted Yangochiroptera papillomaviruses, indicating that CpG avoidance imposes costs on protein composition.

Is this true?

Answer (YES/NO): NO